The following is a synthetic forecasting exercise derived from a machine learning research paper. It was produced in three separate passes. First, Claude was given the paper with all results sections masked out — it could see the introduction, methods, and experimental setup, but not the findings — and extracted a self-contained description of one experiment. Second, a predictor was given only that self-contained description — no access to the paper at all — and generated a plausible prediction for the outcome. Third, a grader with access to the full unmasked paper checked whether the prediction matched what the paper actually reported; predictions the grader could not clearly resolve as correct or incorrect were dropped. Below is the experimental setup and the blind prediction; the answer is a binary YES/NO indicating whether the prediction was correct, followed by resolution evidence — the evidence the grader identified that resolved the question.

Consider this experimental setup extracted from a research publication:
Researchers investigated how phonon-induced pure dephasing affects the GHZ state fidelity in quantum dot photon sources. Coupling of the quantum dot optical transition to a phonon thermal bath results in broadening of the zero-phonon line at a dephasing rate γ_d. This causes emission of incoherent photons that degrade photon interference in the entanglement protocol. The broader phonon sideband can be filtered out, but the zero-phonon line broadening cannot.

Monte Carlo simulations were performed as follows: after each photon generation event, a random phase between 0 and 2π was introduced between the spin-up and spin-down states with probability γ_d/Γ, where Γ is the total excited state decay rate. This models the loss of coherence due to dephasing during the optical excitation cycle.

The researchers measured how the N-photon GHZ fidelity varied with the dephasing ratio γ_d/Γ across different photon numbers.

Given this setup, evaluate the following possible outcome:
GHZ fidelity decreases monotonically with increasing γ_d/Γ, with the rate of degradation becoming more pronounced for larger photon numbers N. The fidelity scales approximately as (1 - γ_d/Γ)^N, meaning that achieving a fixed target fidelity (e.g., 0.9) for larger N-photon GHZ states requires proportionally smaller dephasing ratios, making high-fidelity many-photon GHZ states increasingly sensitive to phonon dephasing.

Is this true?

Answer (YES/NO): NO